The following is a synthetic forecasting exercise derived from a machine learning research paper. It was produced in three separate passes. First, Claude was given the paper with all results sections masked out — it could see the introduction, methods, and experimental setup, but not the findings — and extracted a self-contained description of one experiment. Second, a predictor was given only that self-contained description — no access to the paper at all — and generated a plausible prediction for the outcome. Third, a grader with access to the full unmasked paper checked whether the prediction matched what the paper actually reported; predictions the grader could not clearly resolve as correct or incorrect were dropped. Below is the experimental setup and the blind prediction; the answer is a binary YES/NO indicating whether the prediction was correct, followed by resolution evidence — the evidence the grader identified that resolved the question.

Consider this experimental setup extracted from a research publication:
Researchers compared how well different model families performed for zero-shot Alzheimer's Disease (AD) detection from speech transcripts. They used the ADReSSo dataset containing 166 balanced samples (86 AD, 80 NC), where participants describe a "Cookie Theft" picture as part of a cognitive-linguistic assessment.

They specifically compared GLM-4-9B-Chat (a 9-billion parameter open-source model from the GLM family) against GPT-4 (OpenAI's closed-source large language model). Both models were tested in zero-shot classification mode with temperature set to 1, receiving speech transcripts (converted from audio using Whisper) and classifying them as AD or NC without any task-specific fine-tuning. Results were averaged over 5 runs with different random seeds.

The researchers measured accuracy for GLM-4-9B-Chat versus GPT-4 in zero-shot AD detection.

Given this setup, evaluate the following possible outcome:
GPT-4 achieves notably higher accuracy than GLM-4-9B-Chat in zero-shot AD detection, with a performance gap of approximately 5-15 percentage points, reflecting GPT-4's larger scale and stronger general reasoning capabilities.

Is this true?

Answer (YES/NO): NO